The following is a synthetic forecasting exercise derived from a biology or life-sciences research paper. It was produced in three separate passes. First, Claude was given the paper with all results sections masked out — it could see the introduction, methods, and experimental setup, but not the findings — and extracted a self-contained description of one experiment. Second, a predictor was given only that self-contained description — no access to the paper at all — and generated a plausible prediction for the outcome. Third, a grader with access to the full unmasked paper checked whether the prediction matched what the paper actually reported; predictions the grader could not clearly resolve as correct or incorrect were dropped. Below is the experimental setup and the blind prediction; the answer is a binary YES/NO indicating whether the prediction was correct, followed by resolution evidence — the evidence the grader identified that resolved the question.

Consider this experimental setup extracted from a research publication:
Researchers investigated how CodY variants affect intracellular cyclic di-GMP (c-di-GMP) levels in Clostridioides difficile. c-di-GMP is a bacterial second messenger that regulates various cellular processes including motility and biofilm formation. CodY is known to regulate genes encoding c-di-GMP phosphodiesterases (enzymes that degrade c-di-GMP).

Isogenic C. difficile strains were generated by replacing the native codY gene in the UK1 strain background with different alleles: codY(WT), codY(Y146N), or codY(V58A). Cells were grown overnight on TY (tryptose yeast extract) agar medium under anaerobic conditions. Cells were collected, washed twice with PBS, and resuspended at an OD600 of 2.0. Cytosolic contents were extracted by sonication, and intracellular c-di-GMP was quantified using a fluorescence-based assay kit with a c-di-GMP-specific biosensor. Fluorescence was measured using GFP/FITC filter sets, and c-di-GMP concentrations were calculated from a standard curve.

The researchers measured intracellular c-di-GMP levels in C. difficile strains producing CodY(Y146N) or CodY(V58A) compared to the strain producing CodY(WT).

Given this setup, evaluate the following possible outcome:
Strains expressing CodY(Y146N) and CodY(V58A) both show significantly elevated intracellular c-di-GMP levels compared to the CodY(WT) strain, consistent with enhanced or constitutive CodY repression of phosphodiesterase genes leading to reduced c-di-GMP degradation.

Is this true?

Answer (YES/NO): NO